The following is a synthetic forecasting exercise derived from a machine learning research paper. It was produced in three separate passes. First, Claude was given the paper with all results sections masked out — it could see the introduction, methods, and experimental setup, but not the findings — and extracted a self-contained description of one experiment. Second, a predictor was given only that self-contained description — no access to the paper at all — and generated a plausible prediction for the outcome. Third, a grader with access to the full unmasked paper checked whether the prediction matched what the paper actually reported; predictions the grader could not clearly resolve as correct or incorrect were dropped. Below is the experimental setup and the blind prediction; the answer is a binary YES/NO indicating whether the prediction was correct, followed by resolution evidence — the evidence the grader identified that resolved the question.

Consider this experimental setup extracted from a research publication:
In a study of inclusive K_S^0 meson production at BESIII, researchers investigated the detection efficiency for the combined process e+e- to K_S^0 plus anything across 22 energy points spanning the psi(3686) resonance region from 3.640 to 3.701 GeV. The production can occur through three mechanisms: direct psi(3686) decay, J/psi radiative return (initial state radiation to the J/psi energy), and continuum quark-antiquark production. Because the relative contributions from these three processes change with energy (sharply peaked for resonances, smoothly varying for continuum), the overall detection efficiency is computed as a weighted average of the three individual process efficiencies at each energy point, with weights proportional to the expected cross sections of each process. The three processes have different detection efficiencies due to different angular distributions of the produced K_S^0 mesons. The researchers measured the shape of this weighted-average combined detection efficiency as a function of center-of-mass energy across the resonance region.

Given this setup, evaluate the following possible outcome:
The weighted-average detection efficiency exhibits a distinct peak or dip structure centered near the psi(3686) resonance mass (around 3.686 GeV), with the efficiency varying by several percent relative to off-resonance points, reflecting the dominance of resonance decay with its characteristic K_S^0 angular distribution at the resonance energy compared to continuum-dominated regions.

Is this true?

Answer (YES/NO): YES